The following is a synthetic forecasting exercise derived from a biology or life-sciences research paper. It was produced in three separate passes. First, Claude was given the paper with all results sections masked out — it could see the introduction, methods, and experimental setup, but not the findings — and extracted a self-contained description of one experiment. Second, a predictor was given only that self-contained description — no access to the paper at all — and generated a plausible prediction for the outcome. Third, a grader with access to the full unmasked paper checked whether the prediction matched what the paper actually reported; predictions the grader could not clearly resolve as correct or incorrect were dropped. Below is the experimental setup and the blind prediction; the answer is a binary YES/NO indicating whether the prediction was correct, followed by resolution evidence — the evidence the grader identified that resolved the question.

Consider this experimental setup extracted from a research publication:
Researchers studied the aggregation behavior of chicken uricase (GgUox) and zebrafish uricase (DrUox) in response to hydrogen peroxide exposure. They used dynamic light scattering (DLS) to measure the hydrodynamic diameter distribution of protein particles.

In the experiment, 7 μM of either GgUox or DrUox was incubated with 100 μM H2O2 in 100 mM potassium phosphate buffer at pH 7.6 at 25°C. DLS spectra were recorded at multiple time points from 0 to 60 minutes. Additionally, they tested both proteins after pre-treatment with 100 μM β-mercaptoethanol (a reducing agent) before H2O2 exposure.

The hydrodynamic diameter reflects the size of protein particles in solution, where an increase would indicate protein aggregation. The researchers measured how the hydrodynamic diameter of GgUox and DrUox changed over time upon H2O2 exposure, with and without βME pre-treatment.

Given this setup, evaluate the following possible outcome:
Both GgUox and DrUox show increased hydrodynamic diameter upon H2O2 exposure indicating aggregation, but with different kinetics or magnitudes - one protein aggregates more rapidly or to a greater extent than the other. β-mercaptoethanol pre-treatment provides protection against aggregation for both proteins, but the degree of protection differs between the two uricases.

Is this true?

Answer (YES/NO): NO